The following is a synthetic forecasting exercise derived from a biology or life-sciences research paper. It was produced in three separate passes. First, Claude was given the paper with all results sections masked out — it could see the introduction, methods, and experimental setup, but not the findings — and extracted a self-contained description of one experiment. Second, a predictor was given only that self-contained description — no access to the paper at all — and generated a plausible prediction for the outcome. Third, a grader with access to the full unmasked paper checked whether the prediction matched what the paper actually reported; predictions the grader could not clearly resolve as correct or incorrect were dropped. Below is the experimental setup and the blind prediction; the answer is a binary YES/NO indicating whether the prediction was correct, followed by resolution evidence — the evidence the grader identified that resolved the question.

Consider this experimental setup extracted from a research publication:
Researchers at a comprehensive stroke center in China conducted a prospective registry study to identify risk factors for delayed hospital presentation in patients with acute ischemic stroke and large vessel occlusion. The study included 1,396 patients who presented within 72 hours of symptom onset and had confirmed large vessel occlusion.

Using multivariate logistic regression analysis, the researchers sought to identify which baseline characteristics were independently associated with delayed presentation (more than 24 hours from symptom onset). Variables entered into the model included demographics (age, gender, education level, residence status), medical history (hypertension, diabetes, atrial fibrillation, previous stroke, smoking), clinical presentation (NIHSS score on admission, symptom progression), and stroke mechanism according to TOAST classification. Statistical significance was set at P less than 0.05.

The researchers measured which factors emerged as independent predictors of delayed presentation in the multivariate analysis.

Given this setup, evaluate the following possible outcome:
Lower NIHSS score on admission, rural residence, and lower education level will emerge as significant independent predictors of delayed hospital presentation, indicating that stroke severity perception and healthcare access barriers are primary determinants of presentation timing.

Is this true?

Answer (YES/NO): NO